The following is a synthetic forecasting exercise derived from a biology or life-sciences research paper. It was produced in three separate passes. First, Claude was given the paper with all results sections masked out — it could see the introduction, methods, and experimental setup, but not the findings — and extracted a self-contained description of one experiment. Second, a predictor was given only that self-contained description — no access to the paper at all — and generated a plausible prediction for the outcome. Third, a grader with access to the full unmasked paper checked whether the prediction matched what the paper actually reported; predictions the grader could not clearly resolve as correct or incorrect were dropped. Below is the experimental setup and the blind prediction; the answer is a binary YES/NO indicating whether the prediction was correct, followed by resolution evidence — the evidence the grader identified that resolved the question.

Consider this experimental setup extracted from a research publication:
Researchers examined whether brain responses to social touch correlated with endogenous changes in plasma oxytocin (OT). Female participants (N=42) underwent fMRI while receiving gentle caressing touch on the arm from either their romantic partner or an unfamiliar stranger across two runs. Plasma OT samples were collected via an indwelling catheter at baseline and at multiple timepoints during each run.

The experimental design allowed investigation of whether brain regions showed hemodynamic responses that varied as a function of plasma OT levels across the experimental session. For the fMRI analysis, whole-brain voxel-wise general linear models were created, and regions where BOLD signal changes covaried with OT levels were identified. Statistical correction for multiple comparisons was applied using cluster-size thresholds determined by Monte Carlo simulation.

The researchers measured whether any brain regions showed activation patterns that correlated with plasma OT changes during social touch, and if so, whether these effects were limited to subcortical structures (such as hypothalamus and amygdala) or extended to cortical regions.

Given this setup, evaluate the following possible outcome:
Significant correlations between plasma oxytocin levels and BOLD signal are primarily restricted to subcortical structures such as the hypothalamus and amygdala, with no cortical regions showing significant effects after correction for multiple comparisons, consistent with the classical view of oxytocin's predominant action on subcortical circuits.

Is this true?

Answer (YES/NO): NO